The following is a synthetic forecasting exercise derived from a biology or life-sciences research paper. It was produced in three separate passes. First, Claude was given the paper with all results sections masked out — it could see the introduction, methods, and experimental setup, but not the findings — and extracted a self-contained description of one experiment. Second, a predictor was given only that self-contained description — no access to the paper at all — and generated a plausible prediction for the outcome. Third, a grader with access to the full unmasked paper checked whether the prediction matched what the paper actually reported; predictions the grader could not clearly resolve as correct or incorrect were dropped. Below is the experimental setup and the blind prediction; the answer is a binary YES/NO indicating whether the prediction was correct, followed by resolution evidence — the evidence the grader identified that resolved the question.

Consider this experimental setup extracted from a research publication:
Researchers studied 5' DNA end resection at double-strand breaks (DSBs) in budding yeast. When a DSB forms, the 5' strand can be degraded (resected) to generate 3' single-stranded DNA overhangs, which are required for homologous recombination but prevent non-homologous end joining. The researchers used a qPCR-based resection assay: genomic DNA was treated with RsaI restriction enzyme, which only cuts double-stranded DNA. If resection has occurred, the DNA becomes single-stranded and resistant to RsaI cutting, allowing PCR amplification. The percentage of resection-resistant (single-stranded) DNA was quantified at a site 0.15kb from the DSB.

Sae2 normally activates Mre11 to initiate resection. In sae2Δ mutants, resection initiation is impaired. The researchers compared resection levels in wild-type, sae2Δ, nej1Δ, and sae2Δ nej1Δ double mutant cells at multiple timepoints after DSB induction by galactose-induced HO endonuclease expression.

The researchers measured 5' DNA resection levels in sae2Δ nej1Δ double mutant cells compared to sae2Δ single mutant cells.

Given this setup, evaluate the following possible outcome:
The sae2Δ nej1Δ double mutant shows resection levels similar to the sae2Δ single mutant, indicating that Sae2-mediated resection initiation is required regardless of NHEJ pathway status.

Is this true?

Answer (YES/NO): NO